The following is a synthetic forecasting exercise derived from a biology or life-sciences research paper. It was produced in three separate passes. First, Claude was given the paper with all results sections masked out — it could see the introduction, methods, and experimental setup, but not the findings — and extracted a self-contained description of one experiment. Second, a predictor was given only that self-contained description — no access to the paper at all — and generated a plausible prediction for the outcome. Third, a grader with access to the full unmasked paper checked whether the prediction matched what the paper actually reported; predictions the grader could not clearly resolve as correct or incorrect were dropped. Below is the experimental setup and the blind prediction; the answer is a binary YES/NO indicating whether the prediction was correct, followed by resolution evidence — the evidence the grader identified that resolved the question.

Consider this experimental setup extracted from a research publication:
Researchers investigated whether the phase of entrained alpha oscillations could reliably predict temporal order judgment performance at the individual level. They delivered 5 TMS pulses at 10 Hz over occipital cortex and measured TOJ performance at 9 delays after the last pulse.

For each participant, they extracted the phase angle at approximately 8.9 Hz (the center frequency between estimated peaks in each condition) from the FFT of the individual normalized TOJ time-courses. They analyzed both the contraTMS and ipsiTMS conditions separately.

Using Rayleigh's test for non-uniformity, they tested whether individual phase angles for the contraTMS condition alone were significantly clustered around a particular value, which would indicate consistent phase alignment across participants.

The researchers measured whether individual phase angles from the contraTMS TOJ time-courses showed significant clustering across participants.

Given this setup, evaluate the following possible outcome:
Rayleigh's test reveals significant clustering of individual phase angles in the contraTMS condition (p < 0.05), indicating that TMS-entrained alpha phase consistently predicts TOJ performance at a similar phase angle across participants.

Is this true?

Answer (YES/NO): YES